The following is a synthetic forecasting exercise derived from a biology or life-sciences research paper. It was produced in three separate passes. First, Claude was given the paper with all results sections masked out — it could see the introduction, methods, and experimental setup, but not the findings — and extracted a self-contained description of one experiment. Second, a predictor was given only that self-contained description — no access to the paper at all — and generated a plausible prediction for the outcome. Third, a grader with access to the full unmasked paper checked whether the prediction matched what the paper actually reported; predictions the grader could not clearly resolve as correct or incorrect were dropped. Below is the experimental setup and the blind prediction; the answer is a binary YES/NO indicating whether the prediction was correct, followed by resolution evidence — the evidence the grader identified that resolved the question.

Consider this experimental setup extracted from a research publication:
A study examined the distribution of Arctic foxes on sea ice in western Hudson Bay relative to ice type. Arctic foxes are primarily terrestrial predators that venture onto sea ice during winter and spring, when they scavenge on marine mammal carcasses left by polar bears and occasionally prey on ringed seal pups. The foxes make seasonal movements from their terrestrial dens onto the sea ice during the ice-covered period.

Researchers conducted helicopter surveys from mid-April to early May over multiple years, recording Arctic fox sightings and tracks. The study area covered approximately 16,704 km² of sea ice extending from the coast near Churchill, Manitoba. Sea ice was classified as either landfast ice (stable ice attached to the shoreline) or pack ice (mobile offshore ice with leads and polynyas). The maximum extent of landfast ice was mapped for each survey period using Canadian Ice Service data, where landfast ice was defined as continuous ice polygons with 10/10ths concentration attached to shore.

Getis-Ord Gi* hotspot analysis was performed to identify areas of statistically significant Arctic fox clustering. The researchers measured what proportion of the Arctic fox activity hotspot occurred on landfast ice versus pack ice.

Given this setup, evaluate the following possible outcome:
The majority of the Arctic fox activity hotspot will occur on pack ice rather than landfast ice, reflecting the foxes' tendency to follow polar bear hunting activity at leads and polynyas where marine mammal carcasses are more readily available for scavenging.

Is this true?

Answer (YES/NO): YES